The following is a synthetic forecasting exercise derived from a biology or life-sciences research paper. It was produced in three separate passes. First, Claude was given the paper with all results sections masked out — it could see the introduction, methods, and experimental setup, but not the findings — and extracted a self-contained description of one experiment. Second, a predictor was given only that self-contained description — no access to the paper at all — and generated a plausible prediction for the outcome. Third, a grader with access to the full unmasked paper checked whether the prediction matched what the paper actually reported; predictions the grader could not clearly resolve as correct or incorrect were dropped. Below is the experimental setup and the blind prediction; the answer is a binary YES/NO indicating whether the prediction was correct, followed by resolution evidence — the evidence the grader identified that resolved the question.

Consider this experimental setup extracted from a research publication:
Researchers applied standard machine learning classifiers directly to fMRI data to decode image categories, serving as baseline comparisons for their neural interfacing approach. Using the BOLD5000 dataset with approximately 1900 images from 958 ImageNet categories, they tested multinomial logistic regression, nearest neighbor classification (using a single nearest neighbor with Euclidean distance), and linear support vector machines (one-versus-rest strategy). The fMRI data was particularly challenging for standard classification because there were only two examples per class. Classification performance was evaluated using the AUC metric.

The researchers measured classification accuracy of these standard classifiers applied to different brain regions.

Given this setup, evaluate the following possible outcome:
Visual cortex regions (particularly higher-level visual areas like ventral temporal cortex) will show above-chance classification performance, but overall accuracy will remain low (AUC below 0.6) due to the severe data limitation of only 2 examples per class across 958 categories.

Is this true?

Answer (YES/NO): NO